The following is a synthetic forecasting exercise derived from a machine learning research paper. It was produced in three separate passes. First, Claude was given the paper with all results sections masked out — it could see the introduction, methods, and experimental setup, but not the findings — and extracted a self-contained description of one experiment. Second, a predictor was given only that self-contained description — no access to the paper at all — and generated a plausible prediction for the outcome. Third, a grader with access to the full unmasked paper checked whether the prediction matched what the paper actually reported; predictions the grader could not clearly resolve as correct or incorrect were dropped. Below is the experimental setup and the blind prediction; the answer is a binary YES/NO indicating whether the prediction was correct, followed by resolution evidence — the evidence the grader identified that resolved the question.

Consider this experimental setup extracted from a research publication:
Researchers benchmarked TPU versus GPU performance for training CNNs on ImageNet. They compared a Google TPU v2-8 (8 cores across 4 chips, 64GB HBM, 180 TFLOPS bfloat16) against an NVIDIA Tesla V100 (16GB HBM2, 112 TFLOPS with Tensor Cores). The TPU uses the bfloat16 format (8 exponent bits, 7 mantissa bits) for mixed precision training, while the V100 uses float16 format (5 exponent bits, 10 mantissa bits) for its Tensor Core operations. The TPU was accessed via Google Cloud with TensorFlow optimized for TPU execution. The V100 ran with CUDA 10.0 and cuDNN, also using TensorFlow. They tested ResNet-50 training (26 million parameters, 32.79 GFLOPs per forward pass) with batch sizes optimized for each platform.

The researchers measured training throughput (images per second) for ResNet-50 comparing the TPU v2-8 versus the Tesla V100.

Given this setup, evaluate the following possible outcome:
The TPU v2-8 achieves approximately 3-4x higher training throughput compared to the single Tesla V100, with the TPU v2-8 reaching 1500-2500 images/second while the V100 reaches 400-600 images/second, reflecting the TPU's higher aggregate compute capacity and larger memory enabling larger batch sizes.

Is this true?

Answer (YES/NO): NO